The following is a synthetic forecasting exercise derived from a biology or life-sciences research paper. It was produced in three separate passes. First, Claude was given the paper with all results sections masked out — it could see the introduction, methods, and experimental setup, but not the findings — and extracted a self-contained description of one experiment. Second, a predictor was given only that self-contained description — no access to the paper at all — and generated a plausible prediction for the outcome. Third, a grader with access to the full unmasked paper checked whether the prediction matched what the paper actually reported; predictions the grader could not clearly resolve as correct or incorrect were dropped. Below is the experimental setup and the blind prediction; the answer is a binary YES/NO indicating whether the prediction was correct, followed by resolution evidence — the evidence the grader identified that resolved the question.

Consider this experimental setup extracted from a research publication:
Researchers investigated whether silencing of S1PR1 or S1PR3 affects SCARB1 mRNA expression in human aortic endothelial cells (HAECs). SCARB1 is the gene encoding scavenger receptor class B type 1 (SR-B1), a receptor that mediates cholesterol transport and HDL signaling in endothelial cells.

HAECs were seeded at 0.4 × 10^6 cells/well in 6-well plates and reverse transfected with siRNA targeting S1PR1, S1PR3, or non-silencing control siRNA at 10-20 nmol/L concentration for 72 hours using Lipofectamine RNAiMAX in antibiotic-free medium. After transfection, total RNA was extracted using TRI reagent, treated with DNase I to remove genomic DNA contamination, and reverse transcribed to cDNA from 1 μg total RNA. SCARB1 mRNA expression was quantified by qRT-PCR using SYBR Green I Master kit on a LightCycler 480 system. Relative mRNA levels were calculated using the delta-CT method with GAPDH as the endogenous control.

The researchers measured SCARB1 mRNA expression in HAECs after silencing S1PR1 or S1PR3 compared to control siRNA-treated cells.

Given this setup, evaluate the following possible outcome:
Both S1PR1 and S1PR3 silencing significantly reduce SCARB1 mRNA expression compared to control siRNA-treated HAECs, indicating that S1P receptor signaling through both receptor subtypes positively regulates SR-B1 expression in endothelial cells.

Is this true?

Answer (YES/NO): YES